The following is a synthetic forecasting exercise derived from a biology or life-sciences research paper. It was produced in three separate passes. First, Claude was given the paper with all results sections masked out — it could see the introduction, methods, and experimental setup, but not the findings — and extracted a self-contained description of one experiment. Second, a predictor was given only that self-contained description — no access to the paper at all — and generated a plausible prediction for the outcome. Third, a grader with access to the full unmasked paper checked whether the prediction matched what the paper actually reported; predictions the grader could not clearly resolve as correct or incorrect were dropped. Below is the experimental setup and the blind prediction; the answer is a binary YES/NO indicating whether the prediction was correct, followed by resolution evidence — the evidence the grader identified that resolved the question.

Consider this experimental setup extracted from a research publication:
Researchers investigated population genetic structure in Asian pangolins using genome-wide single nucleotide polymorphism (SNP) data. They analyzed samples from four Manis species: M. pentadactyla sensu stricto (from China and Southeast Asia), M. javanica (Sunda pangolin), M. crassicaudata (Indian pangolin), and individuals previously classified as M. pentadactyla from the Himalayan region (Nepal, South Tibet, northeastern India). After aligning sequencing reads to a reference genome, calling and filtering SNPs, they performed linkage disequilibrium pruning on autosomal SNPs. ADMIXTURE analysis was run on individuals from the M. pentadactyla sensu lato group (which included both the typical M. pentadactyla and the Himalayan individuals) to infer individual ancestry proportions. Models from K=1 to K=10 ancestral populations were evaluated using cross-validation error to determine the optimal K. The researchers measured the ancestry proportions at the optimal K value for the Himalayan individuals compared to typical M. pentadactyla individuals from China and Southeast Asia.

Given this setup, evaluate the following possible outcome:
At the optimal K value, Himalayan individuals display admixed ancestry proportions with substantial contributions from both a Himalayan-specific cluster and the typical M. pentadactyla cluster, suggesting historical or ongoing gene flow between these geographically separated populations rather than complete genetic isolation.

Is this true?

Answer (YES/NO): NO